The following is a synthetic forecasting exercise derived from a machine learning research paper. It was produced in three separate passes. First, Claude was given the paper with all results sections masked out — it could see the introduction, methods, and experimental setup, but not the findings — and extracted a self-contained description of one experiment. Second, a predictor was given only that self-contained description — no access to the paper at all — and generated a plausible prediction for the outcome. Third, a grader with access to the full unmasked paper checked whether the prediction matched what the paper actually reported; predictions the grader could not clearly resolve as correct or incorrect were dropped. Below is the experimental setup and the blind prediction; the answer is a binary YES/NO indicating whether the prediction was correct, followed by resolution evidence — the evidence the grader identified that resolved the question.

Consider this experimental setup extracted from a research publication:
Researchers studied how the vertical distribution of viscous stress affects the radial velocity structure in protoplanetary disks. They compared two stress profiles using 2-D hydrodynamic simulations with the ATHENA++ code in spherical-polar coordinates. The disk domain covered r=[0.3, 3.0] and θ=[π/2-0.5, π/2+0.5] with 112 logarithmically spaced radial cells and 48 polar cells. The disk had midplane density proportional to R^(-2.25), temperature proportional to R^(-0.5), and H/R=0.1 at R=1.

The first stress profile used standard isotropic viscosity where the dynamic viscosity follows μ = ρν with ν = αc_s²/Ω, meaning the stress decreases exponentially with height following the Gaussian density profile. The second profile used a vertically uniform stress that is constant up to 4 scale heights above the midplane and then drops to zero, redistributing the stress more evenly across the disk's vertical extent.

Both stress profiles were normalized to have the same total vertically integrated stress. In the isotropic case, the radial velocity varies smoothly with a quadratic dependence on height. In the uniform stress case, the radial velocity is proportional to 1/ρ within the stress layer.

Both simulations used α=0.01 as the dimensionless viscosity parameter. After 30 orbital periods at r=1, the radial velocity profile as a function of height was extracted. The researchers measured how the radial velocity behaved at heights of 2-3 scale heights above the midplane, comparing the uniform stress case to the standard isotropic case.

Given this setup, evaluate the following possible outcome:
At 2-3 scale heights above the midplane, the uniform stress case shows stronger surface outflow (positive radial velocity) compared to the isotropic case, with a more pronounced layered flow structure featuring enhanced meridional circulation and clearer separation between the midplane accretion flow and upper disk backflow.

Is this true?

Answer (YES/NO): NO